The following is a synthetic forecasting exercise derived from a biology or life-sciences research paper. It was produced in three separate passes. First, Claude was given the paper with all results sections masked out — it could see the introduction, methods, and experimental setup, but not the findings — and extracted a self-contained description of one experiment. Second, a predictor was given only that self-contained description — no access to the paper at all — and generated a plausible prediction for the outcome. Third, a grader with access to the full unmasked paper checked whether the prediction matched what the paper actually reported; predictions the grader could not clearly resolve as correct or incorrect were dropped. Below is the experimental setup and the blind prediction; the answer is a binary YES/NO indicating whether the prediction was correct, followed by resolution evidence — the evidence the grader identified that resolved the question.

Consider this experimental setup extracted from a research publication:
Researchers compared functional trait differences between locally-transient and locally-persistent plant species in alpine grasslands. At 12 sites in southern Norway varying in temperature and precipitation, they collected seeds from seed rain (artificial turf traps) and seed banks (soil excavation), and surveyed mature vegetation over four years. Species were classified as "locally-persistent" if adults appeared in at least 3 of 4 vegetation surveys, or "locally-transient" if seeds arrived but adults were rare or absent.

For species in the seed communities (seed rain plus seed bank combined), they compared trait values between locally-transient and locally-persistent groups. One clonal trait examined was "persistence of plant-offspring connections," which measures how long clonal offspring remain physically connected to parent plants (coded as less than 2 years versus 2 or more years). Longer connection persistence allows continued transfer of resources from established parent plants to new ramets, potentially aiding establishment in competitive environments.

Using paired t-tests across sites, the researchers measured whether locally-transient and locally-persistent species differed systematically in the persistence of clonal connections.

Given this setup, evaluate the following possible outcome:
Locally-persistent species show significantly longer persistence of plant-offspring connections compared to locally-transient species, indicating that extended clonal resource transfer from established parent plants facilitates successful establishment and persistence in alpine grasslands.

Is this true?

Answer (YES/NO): NO